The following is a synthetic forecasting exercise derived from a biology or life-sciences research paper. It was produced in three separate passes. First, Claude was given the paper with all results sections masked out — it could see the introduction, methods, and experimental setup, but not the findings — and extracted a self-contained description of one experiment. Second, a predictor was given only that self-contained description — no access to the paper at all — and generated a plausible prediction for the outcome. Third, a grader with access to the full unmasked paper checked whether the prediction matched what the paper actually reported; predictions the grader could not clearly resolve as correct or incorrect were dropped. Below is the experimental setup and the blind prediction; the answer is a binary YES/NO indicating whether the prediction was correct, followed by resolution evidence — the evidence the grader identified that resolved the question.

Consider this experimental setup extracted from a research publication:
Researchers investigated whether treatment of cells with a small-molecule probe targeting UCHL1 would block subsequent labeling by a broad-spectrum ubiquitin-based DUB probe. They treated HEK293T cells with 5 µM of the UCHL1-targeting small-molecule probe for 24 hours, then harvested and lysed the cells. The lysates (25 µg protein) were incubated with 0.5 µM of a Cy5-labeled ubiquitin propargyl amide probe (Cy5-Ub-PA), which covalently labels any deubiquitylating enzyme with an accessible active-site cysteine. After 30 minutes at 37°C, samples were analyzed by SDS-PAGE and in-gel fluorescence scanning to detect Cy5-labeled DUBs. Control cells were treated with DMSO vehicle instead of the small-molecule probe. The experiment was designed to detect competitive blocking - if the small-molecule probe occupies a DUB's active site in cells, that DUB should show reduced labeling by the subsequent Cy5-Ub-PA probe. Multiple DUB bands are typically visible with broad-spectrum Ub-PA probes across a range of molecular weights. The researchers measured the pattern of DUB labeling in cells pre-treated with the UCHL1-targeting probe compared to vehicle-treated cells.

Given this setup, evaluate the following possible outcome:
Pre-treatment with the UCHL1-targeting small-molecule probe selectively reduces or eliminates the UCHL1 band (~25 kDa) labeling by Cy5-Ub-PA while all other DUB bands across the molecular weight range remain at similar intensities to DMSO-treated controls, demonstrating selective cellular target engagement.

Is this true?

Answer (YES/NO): YES